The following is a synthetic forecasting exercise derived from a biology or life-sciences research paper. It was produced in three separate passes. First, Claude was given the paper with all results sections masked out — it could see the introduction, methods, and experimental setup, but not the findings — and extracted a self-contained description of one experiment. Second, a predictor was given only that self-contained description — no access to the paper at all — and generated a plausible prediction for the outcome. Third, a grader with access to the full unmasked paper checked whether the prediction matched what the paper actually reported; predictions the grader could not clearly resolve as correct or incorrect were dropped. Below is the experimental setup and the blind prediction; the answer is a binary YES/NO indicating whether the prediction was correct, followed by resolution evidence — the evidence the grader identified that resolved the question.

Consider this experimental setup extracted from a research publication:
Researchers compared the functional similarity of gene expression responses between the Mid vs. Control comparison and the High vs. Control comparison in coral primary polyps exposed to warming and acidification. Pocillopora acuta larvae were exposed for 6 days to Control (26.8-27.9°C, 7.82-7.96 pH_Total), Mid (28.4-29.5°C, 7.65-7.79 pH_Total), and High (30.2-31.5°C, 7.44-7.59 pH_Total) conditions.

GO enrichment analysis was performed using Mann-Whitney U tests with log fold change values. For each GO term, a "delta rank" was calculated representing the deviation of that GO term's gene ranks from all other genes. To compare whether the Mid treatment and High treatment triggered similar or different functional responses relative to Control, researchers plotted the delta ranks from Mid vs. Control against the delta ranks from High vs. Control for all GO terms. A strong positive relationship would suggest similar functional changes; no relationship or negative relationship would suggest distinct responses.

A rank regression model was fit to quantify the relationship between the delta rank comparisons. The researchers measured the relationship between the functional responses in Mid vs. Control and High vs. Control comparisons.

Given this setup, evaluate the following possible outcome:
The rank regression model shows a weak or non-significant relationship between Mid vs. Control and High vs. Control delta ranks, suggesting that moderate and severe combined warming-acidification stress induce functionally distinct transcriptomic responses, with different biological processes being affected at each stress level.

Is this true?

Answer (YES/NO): NO